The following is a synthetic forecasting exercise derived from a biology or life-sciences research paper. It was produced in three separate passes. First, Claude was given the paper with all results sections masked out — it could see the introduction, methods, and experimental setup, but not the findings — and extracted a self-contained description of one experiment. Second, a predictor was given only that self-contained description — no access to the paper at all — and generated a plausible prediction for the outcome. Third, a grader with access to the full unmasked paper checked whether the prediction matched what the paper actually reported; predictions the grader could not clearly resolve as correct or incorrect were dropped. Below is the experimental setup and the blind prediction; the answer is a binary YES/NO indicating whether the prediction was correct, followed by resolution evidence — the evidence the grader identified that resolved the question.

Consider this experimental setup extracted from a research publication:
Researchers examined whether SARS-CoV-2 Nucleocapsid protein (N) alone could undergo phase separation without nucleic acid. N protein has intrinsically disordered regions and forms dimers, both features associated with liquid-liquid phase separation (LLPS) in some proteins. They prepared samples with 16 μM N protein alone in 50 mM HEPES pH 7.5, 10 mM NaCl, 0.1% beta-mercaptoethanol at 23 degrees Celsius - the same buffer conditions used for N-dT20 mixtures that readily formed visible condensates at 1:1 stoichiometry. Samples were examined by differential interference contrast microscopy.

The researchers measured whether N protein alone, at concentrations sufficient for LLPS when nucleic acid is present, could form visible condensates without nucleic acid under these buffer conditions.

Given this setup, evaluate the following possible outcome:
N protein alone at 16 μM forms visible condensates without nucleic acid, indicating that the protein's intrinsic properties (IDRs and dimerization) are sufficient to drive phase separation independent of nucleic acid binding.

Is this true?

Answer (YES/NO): NO